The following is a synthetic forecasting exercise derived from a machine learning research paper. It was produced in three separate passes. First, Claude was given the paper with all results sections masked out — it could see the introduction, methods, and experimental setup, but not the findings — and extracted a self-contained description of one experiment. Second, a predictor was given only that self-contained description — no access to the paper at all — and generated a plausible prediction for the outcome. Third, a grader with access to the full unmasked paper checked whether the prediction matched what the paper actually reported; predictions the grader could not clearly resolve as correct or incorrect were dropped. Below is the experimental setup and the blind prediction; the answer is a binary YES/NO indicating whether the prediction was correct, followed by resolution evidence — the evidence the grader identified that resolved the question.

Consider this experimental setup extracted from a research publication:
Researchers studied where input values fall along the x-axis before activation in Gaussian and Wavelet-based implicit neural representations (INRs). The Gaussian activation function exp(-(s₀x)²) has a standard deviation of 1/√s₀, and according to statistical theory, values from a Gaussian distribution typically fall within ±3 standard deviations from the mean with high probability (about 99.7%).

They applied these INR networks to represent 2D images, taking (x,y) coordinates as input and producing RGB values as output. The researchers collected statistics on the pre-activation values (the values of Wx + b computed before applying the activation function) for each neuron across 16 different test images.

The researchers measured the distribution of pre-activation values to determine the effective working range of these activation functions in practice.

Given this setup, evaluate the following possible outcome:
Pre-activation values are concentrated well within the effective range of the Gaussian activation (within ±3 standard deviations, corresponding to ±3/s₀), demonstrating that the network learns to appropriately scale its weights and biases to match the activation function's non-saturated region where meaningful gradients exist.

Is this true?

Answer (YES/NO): NO